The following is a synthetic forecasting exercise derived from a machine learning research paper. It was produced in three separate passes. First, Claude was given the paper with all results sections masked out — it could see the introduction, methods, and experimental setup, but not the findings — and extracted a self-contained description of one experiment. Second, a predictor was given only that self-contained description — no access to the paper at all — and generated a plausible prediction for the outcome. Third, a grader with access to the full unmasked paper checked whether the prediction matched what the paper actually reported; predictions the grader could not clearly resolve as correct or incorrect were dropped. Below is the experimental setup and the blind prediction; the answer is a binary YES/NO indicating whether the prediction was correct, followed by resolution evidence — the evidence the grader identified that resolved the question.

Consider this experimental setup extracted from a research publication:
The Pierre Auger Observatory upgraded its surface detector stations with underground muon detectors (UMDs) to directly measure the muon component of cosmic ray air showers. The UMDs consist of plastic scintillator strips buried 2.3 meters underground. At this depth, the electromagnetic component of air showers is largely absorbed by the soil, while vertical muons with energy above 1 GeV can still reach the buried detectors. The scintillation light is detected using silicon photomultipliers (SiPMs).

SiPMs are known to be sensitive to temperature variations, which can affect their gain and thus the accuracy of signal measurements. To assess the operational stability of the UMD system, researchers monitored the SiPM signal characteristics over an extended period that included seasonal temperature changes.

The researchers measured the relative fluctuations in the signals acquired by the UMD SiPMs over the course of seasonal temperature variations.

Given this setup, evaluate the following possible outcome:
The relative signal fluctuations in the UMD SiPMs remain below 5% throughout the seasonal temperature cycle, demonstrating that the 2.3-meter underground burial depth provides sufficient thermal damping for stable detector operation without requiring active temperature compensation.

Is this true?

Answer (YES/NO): NO